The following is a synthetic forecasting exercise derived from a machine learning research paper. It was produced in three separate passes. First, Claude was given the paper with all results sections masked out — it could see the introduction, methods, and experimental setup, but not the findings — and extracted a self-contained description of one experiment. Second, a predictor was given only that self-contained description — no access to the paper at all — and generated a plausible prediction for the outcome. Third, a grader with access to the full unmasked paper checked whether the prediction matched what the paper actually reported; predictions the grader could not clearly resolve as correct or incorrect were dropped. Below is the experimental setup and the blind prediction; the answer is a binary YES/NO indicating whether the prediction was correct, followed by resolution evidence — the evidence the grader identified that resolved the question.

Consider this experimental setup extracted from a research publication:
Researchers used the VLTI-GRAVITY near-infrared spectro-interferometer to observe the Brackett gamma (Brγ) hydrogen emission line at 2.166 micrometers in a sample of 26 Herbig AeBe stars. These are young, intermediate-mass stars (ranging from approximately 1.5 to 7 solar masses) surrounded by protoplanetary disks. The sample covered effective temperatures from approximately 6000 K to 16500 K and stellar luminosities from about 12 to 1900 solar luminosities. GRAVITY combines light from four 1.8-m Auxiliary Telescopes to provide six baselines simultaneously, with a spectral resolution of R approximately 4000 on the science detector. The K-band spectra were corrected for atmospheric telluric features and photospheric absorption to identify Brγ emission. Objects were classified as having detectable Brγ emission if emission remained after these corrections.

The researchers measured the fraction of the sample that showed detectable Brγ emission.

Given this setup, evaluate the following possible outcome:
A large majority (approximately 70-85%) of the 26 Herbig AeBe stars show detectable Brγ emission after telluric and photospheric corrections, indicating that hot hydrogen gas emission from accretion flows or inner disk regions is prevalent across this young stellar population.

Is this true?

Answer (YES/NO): NO